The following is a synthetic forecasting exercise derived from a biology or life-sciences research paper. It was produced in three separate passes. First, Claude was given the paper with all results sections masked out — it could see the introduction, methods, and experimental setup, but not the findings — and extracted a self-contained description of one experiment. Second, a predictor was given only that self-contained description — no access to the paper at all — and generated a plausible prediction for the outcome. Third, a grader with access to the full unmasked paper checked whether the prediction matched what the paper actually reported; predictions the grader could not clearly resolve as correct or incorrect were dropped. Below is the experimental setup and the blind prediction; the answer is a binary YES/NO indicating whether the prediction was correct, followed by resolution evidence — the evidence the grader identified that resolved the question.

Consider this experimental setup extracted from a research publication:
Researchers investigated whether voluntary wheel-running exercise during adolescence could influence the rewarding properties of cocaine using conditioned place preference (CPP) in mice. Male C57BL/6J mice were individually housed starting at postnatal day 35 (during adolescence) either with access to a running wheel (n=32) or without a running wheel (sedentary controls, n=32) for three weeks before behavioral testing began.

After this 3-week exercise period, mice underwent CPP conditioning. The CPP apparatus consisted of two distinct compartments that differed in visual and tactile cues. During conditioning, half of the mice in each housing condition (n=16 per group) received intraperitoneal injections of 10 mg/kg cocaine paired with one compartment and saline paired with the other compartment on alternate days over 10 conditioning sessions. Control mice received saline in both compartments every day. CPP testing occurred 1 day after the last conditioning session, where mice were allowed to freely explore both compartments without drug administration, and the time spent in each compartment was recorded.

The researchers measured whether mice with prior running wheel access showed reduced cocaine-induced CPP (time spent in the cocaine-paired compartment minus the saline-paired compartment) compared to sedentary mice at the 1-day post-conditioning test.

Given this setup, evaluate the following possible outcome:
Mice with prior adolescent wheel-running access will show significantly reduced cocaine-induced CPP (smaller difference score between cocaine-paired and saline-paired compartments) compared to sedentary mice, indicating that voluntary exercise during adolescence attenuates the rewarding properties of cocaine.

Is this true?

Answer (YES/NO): NO